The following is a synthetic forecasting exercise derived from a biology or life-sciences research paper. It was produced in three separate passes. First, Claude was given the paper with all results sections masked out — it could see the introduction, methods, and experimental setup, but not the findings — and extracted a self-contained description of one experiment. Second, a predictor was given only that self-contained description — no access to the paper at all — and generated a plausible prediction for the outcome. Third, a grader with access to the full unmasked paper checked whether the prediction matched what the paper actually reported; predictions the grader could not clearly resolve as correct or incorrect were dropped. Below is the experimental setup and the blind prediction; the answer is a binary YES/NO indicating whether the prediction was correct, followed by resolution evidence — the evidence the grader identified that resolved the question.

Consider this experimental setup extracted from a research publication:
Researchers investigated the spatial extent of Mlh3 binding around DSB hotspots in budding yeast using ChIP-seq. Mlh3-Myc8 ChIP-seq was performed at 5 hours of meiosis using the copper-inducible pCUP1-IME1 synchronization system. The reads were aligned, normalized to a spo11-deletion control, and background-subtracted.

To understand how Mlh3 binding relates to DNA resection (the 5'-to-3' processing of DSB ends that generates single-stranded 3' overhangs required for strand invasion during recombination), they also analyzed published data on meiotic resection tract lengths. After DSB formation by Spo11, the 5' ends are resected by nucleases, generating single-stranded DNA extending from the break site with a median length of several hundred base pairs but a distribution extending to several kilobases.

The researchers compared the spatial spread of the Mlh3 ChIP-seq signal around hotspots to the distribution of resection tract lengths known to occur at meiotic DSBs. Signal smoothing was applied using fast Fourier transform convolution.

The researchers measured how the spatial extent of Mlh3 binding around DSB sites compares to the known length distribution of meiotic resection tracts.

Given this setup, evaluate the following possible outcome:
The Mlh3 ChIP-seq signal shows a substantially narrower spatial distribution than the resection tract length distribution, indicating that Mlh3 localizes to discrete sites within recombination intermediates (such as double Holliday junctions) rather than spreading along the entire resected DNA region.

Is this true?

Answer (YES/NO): NO